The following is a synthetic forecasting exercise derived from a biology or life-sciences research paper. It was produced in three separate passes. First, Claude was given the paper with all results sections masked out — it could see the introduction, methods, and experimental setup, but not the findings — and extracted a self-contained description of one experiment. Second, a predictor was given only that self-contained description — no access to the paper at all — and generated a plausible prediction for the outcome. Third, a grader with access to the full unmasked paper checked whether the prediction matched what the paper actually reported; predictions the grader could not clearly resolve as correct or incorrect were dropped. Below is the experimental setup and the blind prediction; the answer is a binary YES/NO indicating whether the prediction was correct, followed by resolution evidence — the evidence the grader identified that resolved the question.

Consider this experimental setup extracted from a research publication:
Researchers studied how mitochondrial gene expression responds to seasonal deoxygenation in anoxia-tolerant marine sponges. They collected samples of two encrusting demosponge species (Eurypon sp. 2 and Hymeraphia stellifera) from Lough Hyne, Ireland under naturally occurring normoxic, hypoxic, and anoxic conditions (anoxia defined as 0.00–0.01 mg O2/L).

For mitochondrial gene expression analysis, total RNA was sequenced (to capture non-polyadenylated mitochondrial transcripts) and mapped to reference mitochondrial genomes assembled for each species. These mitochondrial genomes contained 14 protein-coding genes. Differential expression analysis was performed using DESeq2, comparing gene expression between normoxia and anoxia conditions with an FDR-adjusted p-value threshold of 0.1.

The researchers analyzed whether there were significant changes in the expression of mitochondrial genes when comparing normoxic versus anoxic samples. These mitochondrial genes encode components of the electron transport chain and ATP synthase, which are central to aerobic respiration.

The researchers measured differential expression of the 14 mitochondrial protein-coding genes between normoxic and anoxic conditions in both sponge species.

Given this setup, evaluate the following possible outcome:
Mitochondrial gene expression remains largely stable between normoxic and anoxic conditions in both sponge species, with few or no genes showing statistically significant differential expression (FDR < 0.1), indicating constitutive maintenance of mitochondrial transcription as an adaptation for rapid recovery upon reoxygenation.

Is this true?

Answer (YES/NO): YES